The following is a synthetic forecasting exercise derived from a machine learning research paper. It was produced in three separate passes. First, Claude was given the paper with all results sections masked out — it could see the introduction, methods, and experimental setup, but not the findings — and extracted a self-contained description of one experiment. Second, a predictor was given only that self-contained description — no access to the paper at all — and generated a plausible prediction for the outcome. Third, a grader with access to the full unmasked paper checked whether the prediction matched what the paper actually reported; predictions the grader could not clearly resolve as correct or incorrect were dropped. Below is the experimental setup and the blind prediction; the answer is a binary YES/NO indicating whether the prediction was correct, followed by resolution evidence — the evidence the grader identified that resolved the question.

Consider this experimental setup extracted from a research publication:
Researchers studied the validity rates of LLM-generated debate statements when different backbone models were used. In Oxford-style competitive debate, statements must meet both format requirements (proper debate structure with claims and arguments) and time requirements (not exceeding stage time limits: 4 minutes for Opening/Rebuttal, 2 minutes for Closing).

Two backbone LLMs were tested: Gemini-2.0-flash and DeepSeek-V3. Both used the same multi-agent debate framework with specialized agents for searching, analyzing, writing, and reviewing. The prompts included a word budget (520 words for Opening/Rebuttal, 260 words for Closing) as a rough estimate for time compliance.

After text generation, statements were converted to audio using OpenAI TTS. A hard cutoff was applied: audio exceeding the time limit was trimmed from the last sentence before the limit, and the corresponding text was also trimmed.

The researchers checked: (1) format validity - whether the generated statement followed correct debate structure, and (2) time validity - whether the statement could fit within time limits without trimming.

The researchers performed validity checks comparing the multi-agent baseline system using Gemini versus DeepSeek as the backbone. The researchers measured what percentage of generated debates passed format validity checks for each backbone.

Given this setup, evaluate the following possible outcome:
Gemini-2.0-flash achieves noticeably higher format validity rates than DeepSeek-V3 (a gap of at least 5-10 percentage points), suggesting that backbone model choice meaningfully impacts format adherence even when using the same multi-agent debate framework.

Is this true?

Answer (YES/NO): NO